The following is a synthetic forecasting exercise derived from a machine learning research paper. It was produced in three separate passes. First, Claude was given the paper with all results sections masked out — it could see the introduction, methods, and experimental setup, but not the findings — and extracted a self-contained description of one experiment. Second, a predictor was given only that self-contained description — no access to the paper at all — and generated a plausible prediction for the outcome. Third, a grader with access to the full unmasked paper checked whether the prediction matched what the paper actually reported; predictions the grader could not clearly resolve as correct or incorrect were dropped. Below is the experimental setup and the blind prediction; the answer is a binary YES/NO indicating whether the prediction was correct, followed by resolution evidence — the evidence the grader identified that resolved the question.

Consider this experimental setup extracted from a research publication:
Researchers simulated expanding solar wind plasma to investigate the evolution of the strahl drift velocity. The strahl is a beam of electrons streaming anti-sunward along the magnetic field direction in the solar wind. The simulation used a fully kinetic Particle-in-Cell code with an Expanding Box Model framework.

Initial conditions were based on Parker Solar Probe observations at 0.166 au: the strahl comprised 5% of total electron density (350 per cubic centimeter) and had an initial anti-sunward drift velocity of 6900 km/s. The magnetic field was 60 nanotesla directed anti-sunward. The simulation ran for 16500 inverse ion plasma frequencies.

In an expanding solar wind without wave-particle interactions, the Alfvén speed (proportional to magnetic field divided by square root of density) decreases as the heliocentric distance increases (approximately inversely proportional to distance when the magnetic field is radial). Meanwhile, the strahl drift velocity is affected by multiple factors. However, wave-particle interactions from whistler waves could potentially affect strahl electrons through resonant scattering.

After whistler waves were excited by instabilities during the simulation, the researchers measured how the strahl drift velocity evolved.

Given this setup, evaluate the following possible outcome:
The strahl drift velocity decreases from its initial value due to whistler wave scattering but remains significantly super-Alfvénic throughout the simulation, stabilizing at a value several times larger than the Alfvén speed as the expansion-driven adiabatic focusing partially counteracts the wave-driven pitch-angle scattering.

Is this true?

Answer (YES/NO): NO